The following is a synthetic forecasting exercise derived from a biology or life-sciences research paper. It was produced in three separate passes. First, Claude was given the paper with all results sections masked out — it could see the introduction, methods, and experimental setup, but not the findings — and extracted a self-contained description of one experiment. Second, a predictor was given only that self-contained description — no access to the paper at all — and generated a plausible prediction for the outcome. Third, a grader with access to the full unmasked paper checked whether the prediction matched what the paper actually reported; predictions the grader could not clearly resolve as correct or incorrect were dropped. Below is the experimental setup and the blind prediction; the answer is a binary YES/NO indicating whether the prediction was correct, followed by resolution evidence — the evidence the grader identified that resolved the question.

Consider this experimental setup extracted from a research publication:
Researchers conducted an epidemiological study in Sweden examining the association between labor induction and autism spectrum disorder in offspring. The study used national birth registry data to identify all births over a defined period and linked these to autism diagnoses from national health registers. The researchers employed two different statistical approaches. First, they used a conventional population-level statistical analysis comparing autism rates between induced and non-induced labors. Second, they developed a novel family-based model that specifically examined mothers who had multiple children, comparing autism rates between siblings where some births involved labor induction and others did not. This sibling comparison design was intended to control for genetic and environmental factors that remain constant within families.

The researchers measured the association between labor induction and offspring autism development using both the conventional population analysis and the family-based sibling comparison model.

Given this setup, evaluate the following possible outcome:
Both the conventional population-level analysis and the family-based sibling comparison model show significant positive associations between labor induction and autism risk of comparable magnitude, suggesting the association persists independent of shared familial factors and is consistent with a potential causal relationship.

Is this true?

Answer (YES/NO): NO